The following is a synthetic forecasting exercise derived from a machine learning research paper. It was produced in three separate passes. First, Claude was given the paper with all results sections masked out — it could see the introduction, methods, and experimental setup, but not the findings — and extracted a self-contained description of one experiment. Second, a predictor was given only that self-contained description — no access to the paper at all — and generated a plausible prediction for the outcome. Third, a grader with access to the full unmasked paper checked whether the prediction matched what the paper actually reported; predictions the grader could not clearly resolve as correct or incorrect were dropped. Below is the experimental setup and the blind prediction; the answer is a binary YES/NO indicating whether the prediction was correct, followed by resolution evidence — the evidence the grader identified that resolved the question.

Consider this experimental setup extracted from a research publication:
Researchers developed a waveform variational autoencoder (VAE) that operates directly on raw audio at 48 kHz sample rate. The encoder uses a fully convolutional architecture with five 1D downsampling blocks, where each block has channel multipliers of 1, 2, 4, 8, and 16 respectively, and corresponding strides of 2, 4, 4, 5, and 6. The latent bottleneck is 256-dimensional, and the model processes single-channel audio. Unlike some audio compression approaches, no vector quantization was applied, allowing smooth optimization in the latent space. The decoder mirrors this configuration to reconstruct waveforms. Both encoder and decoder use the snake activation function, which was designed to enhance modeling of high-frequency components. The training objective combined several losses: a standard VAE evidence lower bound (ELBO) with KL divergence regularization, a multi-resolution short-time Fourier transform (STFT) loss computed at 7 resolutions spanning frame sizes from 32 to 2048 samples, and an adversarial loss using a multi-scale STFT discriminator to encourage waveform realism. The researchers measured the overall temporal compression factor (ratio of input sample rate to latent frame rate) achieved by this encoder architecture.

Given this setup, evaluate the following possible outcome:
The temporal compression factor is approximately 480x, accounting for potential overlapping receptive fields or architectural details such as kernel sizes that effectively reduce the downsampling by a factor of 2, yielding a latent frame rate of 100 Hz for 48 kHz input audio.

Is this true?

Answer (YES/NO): NO